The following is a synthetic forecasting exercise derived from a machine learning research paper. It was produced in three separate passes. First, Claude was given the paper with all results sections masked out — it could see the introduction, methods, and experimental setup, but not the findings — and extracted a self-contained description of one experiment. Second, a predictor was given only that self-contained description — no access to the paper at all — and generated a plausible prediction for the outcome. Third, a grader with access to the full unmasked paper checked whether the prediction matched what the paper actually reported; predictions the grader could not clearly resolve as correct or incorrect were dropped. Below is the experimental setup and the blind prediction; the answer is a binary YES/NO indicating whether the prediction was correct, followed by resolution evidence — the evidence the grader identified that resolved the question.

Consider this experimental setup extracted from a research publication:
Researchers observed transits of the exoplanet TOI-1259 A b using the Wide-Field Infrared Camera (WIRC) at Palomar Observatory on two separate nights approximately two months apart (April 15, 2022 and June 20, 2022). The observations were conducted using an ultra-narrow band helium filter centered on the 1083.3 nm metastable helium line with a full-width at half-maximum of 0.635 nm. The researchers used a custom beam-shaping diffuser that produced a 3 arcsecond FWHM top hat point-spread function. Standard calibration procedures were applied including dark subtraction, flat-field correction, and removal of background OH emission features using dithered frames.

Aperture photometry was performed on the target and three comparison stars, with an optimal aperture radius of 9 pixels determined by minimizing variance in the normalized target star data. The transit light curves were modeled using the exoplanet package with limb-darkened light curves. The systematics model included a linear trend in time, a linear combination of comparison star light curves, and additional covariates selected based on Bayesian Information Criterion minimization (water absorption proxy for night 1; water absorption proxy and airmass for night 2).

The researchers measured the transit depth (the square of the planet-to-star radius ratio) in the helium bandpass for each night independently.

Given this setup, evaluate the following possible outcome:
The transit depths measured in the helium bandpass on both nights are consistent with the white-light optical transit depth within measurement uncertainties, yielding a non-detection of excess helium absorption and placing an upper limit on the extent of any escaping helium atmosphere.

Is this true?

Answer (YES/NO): NO